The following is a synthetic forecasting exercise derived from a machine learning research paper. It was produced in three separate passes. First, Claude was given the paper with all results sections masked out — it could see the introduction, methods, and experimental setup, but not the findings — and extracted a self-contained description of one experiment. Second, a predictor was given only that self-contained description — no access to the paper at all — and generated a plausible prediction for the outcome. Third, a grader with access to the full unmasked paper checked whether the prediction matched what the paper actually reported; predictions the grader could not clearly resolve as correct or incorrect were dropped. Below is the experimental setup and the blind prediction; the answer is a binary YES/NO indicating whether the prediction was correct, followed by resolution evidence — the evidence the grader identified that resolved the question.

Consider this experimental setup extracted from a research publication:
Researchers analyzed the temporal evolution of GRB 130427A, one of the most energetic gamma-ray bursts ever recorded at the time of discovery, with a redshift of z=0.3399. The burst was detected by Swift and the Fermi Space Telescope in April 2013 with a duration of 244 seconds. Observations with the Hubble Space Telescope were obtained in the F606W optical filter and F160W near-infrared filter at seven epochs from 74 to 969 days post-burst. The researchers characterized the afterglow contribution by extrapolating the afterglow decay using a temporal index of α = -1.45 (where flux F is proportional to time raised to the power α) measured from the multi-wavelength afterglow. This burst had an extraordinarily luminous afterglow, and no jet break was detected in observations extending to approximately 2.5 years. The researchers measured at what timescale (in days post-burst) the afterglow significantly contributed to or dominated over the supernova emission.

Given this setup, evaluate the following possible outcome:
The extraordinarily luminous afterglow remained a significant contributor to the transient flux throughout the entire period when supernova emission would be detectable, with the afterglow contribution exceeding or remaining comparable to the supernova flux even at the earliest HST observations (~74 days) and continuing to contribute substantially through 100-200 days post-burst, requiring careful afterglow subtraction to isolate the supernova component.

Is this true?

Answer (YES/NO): NO